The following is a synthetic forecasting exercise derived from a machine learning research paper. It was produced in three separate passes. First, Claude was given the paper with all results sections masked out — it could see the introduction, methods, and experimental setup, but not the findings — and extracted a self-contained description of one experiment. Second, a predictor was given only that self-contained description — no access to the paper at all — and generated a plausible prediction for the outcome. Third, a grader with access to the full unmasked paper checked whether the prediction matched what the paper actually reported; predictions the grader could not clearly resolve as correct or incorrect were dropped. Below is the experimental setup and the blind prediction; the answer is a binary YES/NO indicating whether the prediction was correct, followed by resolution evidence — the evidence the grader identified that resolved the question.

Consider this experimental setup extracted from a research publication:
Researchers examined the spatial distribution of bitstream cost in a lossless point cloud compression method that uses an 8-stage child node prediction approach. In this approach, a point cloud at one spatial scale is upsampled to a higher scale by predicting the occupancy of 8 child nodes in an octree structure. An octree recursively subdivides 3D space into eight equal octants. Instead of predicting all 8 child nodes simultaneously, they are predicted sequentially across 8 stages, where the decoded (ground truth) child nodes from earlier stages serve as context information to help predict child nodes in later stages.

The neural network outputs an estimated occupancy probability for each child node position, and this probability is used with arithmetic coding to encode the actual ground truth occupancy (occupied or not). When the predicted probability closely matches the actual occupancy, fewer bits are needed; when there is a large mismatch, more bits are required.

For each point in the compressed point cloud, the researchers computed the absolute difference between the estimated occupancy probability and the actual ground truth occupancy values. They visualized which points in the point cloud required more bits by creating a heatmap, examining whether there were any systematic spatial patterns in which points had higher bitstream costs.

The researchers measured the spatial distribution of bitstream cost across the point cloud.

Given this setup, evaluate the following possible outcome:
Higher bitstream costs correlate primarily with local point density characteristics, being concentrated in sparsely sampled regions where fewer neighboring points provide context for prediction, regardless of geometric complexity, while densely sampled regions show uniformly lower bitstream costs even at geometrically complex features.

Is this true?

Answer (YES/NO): NO